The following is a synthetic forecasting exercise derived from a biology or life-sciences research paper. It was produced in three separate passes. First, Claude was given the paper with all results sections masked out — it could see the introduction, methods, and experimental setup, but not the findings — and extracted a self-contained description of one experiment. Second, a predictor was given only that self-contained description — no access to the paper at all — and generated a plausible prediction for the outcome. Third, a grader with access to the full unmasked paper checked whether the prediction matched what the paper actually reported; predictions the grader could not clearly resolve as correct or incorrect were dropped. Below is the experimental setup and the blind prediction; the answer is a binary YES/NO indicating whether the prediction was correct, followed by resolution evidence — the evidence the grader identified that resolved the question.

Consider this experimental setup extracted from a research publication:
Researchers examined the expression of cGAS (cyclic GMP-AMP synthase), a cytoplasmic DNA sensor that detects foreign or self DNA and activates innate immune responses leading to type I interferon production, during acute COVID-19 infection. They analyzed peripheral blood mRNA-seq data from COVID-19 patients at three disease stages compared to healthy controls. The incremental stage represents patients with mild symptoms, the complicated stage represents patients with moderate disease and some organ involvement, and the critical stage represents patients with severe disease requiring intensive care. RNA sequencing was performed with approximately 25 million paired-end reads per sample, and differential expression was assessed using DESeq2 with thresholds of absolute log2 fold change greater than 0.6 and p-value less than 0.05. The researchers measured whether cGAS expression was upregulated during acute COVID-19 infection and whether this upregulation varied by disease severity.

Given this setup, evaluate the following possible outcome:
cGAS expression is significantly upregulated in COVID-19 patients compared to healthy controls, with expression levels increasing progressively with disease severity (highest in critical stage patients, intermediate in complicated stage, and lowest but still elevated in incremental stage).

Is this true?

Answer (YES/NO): NO